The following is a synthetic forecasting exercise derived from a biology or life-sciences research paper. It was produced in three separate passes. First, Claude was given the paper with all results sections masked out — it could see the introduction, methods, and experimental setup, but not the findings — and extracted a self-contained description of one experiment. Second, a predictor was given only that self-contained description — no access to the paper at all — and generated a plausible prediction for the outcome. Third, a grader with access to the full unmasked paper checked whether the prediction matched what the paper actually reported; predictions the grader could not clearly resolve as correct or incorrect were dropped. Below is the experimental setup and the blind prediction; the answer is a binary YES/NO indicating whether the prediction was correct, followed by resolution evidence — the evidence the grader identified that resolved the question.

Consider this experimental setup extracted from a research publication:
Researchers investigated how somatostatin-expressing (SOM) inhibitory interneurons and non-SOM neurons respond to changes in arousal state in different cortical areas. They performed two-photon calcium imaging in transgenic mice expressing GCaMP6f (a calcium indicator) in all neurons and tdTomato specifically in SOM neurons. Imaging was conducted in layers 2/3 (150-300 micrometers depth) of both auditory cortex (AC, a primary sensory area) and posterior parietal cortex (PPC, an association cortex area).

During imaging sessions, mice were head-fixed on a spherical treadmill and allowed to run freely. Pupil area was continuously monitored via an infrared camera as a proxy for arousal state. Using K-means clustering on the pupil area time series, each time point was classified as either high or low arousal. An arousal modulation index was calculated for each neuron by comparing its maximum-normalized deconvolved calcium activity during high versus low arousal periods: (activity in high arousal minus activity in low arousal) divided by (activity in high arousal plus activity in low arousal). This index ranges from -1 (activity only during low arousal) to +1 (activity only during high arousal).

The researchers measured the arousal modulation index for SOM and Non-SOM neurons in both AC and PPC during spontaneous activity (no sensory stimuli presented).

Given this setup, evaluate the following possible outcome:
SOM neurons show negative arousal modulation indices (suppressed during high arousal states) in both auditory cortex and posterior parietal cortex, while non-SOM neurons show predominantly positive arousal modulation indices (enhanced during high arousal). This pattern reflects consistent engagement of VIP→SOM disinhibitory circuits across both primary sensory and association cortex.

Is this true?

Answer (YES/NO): NO